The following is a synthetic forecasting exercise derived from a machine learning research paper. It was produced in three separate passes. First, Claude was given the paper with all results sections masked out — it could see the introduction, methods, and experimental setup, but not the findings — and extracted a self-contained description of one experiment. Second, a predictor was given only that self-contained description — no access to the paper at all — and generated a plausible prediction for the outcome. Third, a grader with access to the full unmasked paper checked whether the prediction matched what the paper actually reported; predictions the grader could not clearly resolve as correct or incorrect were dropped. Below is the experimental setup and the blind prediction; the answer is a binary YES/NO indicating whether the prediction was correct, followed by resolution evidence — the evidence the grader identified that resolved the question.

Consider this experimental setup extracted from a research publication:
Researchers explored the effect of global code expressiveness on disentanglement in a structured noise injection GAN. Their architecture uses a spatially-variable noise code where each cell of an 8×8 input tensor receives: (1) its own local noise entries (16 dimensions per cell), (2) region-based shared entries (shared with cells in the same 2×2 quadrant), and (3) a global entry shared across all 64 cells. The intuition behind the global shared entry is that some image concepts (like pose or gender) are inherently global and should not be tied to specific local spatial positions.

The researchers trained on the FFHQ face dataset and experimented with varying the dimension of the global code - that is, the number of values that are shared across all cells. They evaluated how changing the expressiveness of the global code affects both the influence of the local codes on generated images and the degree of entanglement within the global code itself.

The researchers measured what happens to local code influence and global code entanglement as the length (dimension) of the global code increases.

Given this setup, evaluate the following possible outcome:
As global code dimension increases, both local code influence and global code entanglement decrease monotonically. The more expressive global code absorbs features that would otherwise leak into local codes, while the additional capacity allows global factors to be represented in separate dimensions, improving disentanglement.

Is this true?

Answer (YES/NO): NO